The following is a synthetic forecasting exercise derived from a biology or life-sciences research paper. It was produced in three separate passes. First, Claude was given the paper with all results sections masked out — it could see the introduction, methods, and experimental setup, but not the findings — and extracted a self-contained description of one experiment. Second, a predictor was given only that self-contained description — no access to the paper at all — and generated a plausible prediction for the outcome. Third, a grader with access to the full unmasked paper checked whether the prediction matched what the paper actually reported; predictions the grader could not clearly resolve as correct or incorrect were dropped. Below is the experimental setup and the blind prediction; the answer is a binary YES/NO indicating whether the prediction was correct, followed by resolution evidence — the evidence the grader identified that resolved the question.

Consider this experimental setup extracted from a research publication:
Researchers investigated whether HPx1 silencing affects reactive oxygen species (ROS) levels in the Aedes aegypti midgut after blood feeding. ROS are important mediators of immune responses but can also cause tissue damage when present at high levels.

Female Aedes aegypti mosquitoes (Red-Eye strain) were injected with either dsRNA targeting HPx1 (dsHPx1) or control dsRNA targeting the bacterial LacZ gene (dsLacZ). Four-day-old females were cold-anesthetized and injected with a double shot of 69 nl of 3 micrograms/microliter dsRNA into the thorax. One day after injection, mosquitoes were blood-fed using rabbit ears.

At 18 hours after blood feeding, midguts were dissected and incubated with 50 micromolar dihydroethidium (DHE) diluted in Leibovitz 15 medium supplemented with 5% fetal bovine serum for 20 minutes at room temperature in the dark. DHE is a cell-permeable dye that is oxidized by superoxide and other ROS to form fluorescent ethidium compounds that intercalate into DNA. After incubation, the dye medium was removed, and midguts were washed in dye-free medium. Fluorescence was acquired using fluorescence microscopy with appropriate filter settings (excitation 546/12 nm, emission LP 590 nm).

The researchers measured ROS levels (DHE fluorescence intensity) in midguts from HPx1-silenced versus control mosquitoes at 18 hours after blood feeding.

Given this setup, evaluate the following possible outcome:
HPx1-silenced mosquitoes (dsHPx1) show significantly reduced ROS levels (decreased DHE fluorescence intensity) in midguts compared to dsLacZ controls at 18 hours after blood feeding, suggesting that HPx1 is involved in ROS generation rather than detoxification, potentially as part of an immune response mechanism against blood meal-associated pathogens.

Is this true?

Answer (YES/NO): NO